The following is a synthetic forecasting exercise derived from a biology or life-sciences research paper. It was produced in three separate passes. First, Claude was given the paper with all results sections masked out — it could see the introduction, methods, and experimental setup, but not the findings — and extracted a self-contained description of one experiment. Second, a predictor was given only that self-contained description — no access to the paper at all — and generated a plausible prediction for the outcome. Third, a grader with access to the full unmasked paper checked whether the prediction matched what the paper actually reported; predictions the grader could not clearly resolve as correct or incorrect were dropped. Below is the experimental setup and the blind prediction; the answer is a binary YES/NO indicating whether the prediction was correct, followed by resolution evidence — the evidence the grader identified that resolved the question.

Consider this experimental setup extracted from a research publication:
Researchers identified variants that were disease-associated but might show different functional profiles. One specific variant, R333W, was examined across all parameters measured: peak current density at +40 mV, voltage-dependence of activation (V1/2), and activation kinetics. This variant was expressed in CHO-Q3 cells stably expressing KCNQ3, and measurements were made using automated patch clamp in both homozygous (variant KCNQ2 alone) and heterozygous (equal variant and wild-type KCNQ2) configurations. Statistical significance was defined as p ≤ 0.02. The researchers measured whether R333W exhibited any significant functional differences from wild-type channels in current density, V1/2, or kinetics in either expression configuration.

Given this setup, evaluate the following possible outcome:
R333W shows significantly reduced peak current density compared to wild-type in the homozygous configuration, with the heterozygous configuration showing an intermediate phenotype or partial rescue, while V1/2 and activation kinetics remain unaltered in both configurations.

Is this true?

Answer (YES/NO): NO